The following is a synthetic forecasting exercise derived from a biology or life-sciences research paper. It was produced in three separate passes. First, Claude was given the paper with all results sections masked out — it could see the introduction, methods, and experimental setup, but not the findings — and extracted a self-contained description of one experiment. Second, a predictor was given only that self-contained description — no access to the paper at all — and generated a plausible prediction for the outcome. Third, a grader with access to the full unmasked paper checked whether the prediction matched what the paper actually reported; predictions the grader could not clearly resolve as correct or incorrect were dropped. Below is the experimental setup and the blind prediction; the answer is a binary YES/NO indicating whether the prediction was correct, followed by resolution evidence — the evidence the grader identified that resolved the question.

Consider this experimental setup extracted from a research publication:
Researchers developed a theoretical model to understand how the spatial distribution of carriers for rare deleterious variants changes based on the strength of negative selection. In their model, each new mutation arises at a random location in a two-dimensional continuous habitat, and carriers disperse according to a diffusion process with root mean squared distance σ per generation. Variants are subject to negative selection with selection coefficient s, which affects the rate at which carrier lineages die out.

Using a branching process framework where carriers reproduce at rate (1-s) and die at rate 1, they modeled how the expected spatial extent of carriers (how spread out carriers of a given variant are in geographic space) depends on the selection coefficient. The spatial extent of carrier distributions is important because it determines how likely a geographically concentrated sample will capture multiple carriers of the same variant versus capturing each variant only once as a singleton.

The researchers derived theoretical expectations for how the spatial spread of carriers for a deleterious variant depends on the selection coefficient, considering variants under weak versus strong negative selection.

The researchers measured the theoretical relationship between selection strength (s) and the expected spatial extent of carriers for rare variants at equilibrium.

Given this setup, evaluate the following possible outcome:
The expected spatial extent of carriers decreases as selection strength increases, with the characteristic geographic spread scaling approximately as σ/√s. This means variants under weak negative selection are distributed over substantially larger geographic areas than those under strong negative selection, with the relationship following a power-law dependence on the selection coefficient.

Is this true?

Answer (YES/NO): YES